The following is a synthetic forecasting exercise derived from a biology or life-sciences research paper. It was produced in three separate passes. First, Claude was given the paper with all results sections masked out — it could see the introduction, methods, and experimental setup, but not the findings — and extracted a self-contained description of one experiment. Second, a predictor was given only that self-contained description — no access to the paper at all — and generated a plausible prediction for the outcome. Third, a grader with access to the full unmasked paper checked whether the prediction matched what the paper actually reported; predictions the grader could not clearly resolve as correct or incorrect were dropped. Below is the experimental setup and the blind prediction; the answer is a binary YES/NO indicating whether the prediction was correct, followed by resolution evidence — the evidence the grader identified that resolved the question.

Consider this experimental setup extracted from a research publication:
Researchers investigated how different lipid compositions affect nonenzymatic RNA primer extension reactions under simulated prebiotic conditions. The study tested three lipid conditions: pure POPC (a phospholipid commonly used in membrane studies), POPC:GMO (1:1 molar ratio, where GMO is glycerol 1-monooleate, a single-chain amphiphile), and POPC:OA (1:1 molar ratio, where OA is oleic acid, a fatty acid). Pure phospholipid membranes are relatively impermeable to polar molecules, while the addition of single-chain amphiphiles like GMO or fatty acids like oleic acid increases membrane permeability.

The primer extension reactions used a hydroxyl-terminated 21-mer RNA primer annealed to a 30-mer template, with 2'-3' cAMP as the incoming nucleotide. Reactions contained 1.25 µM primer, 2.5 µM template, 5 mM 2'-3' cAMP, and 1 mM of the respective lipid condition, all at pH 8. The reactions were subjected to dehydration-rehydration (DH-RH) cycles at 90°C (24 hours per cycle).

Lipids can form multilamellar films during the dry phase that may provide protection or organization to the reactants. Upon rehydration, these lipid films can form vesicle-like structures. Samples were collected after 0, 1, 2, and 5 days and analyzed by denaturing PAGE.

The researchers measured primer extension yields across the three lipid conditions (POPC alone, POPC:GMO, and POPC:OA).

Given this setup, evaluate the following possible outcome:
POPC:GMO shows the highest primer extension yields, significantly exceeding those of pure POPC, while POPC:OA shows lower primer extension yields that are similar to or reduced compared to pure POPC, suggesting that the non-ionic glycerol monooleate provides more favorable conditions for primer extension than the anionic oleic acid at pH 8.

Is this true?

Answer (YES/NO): NO